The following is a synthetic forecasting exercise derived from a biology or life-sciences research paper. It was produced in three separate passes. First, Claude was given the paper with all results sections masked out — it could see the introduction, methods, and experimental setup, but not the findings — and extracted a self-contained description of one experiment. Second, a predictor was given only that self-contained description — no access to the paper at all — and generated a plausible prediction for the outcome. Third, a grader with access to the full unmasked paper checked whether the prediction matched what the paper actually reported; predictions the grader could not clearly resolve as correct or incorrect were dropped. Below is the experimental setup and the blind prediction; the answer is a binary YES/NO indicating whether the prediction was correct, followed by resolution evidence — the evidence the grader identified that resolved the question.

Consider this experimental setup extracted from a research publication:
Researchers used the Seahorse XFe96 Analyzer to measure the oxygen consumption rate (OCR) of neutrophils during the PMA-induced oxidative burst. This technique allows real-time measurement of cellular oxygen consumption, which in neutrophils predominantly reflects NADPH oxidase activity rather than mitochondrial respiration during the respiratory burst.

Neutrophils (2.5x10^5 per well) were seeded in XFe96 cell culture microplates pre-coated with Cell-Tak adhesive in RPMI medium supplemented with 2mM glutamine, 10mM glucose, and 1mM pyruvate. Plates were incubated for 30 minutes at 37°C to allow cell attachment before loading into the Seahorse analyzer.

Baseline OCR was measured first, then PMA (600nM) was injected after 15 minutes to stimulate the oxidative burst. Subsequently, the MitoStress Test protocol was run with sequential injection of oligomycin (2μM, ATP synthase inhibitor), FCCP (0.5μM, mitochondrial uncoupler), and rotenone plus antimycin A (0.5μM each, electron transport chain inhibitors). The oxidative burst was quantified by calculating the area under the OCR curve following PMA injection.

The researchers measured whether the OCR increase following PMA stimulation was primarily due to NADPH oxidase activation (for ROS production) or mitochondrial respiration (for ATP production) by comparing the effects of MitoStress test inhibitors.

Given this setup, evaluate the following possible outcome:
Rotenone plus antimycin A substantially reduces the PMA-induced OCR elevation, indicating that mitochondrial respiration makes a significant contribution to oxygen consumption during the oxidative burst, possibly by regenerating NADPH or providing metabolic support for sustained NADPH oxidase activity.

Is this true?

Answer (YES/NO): NO